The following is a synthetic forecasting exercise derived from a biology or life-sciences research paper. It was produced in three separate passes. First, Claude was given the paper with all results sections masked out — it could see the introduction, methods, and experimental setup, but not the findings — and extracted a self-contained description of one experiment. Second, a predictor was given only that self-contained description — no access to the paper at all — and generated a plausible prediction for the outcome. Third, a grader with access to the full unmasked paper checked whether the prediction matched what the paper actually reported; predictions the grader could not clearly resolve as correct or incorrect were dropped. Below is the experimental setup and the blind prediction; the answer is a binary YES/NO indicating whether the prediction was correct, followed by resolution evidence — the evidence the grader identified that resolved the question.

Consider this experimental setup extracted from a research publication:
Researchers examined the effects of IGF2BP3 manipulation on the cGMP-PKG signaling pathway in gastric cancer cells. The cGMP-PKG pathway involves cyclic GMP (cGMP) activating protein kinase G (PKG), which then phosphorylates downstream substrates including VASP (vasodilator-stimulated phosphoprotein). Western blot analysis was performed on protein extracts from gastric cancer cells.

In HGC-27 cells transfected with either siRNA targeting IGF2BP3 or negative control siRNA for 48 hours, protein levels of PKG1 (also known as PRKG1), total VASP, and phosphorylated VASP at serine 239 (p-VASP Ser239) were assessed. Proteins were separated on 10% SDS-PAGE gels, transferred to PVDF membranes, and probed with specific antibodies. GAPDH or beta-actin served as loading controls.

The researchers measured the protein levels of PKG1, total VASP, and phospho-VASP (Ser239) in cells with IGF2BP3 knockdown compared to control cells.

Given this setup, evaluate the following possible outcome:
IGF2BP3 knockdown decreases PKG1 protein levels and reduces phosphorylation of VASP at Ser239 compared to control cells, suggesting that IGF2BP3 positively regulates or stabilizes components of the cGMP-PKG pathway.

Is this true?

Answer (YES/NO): YES